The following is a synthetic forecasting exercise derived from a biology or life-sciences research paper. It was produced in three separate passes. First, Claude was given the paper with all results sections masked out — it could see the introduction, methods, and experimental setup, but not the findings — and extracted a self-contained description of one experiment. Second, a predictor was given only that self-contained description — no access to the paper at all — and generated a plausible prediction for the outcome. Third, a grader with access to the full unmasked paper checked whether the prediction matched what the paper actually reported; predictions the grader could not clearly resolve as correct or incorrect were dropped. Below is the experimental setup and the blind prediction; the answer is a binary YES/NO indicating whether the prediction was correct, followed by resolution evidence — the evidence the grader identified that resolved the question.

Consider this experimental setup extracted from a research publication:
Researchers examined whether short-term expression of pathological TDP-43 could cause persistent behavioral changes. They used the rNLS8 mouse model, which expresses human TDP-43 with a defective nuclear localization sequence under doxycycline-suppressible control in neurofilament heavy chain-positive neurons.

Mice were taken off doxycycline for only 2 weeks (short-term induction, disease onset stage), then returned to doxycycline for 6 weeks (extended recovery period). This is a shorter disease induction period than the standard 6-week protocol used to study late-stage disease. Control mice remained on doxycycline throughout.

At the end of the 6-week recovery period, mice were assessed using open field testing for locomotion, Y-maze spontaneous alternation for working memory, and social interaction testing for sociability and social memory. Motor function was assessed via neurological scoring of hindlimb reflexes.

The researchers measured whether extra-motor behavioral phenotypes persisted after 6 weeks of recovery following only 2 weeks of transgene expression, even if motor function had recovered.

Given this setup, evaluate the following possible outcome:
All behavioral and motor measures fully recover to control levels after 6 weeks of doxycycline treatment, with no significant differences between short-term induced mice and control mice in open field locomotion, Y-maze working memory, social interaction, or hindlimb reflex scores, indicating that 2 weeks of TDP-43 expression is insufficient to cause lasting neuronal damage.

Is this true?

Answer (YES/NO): NO